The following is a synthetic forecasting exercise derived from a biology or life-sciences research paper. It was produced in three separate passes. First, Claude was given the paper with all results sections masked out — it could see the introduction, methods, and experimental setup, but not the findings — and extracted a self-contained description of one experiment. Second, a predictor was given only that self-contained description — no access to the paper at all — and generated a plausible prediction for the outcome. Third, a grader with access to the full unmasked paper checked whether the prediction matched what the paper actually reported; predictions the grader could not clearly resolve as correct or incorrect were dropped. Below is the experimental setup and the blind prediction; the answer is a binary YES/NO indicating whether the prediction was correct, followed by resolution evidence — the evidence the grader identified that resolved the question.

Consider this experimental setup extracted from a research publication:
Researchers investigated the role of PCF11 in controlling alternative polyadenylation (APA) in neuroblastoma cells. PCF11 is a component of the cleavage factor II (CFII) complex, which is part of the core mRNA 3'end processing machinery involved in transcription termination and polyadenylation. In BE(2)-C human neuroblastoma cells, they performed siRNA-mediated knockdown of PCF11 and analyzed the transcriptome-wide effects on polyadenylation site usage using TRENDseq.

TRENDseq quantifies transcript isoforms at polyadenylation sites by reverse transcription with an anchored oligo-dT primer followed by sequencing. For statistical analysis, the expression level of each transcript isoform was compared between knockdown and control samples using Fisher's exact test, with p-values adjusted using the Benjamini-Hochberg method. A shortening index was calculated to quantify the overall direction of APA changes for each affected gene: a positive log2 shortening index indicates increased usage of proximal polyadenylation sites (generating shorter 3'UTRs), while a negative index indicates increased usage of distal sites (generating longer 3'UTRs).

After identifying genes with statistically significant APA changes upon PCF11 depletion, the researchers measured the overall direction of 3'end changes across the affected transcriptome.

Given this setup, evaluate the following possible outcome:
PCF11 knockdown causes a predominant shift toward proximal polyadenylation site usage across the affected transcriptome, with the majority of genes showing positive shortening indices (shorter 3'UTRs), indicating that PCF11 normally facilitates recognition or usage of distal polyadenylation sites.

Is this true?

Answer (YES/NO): NO